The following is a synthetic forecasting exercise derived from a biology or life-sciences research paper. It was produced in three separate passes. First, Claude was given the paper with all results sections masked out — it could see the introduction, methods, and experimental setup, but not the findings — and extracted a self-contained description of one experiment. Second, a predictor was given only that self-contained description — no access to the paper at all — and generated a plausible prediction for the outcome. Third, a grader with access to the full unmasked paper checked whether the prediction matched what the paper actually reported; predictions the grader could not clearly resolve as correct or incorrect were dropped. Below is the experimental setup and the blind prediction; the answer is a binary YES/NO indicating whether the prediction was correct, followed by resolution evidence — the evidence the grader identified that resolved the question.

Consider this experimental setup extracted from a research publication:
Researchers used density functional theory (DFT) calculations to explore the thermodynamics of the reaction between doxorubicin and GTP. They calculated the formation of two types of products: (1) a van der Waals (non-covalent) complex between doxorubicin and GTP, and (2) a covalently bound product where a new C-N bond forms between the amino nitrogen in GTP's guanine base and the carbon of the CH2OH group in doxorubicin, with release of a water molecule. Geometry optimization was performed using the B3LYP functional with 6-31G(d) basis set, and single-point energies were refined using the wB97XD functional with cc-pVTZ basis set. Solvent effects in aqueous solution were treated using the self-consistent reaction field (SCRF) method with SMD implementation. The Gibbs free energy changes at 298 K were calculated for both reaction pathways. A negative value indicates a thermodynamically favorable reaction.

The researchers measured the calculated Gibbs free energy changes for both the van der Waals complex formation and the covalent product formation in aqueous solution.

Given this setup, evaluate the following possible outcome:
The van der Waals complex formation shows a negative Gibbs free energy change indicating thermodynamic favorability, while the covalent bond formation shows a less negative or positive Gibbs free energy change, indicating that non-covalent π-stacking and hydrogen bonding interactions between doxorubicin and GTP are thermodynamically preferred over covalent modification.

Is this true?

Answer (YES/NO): NO